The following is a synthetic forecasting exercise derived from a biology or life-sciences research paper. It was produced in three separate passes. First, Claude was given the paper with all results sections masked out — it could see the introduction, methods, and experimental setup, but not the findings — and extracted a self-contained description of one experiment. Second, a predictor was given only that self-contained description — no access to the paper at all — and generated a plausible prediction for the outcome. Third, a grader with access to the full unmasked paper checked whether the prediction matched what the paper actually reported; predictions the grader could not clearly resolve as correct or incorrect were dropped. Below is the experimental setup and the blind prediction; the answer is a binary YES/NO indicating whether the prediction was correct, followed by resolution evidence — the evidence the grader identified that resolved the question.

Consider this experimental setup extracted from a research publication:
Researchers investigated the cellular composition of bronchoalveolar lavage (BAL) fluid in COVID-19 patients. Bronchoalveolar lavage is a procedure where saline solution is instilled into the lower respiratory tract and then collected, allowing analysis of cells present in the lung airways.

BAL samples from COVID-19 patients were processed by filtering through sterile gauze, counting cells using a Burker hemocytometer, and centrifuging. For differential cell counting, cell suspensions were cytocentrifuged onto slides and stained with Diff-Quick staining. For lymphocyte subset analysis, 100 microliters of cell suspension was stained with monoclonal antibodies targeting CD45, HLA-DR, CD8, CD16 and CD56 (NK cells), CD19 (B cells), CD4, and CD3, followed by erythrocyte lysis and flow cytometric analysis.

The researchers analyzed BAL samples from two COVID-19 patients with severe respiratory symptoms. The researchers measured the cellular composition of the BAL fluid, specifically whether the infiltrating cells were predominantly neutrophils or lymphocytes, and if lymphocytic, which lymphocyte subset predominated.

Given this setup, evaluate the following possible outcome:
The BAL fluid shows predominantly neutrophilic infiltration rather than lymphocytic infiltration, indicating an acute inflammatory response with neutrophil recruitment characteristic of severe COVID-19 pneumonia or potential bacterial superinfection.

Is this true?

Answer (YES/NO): NO